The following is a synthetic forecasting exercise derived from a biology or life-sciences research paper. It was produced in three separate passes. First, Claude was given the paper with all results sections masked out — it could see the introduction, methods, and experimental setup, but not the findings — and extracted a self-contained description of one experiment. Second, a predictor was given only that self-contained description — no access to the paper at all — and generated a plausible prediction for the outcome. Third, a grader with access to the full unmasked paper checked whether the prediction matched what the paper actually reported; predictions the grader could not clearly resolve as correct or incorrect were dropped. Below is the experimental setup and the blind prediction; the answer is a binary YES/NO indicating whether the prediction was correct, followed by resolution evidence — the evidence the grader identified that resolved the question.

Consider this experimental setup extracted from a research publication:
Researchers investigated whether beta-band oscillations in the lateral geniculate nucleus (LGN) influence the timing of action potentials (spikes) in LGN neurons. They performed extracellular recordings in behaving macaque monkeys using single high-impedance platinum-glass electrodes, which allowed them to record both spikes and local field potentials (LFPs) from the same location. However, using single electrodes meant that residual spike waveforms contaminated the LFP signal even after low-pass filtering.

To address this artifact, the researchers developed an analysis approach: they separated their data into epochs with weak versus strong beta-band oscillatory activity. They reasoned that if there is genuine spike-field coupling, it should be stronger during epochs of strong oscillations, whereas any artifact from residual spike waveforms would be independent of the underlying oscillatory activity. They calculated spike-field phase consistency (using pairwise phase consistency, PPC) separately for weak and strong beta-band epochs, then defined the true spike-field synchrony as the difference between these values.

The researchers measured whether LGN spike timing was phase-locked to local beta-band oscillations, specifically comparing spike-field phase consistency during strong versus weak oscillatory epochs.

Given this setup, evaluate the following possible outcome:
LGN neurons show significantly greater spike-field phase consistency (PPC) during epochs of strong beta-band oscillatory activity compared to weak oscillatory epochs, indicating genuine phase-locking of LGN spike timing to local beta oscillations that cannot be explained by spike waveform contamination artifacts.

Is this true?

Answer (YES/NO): YES